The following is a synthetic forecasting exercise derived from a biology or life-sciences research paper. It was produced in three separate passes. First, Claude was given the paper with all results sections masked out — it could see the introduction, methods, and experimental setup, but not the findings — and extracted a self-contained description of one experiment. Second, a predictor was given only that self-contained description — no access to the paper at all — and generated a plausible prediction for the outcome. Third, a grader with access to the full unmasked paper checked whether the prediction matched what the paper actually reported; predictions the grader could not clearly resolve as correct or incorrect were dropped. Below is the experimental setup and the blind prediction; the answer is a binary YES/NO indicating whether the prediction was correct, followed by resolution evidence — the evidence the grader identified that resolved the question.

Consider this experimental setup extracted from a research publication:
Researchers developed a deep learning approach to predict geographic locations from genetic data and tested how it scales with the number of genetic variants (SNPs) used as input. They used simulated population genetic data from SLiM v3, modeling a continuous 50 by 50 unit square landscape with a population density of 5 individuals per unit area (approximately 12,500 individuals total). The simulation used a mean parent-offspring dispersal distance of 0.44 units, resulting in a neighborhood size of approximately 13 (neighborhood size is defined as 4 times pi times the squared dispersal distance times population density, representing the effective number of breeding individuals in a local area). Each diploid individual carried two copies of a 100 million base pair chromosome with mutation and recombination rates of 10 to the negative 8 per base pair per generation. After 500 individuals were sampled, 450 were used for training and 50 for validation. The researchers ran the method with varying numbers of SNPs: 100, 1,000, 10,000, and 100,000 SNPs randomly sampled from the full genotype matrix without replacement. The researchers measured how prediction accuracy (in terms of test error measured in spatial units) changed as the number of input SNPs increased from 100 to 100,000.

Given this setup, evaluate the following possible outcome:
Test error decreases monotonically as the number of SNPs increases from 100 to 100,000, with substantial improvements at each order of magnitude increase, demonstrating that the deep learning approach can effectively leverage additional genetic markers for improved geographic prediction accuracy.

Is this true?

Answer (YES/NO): NO